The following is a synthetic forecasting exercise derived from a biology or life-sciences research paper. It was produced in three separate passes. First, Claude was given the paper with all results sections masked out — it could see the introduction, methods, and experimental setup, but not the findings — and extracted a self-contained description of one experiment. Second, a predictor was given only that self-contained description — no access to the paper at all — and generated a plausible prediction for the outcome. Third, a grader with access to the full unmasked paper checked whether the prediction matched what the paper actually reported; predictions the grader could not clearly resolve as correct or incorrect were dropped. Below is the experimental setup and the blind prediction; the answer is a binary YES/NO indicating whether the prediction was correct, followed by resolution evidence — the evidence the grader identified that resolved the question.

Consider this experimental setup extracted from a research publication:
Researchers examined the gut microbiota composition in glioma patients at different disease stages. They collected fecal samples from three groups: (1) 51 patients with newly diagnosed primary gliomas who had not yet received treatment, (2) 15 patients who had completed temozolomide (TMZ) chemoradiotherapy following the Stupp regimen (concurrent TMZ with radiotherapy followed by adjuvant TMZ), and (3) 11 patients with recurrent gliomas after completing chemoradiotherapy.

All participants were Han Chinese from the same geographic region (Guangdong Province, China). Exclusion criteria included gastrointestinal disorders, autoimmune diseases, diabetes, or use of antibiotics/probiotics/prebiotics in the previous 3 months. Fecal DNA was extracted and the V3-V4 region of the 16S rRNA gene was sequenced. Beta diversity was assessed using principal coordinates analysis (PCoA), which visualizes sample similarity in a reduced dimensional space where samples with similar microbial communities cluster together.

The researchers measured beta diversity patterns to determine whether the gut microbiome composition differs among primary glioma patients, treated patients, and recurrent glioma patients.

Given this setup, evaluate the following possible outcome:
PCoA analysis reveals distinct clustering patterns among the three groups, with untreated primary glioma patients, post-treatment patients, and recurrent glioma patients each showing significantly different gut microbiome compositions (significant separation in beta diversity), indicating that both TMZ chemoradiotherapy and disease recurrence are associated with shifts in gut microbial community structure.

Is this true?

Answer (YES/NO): YES